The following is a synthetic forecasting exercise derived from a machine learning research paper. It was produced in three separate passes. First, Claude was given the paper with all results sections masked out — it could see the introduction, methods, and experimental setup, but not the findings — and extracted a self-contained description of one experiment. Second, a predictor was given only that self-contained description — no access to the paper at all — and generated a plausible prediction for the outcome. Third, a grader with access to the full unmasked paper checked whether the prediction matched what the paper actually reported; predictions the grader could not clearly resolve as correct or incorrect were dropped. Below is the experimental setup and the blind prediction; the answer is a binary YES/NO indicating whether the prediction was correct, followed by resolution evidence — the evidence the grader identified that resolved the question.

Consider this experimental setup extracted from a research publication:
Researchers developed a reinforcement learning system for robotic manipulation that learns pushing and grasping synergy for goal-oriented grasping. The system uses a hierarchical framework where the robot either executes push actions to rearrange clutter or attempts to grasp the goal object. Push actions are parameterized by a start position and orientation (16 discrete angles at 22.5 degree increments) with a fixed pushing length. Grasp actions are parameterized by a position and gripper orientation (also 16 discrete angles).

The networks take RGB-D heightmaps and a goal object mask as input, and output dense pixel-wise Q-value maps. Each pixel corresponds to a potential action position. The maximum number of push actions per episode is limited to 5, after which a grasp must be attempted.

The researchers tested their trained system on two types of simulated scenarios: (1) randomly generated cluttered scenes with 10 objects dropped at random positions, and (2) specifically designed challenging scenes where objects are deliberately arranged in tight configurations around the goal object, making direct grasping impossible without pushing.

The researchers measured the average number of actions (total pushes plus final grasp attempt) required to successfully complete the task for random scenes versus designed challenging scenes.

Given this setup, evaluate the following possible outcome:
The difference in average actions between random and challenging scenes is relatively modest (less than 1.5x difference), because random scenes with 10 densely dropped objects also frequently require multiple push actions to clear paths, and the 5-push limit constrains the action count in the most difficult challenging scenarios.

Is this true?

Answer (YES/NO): NO